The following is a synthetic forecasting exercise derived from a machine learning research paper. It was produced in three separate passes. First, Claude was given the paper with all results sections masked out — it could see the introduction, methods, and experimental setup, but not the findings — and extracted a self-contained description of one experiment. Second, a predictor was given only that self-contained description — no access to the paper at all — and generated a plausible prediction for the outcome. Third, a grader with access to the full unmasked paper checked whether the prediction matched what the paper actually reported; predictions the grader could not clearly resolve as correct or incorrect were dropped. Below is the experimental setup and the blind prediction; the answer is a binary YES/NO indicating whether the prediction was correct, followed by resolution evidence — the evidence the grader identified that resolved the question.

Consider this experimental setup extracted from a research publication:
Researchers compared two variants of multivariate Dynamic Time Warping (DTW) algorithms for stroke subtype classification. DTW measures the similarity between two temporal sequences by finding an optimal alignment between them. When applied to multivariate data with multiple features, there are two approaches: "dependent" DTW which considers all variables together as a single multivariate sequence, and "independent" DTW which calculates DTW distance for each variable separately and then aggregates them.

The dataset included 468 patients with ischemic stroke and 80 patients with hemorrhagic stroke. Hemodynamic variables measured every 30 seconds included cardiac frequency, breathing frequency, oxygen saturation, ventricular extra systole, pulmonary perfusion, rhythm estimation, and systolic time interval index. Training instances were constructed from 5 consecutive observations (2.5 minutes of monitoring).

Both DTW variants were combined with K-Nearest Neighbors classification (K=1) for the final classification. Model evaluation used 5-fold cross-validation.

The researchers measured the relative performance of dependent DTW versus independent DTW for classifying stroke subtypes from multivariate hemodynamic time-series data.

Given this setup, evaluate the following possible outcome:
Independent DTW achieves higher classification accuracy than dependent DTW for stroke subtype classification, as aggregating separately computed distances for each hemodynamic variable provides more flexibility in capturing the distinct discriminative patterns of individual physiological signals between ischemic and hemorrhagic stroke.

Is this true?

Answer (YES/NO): NO